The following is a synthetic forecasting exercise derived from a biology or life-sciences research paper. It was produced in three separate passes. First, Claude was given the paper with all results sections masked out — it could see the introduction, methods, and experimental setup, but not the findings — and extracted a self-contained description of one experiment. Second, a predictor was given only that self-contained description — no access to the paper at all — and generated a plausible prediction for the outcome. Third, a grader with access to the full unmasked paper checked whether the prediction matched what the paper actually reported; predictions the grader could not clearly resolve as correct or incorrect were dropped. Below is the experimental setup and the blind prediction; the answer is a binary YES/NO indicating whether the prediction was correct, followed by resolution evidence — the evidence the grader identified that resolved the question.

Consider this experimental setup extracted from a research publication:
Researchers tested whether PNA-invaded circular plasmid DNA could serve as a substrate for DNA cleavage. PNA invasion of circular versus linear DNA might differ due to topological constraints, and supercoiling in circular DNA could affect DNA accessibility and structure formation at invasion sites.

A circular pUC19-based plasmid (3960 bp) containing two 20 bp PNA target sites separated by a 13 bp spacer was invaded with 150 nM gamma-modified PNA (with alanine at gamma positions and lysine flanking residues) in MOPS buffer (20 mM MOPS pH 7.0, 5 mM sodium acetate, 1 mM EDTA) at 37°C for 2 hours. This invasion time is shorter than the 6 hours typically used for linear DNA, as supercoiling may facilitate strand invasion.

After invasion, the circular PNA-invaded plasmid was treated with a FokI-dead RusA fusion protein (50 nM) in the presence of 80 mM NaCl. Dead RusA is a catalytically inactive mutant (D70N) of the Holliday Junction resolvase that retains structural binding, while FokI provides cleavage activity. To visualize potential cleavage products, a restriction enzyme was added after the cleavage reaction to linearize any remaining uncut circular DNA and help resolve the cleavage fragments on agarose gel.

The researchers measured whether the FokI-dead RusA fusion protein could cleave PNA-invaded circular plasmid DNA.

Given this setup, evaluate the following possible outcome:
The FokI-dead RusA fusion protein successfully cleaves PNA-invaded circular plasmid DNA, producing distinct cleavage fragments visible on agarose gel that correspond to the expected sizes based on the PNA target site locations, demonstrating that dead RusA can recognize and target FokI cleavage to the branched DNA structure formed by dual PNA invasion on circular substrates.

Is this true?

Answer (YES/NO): NO